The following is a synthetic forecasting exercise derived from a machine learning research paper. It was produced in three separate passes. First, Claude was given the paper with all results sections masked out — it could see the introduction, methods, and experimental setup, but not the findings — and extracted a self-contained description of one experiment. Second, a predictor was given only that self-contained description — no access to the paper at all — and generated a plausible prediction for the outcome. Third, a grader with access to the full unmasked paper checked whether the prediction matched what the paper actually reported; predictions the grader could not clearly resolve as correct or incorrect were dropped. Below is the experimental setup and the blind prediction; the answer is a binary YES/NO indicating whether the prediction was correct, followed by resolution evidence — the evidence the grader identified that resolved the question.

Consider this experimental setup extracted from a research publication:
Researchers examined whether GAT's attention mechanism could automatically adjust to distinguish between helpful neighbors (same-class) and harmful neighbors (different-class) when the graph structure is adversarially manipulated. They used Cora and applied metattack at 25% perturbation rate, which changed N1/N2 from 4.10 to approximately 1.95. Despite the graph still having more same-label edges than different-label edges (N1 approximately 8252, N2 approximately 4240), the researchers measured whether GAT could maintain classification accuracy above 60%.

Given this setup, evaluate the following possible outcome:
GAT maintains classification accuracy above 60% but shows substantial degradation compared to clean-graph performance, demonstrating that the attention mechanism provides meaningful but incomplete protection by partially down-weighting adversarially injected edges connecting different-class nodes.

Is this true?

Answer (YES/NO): NO